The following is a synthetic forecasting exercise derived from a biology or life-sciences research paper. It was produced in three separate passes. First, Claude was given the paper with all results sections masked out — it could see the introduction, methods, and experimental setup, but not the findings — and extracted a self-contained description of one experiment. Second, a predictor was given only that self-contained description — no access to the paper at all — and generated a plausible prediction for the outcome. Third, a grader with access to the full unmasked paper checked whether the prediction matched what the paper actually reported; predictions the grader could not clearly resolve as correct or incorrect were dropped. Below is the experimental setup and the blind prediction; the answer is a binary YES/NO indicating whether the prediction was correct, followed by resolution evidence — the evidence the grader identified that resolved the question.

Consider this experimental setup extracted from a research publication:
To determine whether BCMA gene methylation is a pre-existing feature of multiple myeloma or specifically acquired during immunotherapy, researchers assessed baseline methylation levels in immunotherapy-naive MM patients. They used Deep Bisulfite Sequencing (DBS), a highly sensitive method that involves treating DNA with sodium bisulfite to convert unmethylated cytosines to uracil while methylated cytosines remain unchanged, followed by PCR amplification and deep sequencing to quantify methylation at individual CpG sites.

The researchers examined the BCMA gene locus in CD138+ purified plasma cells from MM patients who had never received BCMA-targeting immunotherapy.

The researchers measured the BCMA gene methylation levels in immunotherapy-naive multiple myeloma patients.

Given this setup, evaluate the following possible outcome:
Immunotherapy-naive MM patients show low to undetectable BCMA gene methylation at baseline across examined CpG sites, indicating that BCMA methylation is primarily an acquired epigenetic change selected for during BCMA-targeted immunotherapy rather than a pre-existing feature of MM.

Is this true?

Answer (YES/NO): YES